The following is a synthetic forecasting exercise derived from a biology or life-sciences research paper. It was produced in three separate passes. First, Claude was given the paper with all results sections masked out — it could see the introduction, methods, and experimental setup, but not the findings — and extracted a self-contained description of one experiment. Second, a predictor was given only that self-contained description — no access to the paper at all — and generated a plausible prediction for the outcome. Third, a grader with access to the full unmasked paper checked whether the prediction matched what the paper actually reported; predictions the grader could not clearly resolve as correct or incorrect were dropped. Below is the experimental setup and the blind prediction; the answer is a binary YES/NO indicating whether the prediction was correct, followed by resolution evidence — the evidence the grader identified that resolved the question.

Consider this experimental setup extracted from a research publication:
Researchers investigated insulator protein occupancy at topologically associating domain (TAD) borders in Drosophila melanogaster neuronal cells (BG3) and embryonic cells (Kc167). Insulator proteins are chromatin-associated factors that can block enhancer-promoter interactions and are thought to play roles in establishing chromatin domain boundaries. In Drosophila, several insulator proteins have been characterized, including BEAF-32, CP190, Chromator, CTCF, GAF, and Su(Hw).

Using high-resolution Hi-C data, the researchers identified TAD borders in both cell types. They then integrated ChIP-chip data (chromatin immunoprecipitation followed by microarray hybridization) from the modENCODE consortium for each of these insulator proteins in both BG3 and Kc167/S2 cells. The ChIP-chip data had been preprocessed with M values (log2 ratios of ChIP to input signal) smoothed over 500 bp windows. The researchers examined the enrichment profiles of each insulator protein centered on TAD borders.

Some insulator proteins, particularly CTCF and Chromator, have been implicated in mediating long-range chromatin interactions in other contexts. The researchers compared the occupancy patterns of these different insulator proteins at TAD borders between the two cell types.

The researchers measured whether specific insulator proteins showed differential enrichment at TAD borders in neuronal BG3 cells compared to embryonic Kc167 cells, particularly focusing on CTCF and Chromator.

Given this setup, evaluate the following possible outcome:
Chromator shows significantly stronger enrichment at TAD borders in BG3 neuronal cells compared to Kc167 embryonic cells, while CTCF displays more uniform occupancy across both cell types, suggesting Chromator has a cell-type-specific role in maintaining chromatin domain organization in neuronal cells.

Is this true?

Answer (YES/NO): NO